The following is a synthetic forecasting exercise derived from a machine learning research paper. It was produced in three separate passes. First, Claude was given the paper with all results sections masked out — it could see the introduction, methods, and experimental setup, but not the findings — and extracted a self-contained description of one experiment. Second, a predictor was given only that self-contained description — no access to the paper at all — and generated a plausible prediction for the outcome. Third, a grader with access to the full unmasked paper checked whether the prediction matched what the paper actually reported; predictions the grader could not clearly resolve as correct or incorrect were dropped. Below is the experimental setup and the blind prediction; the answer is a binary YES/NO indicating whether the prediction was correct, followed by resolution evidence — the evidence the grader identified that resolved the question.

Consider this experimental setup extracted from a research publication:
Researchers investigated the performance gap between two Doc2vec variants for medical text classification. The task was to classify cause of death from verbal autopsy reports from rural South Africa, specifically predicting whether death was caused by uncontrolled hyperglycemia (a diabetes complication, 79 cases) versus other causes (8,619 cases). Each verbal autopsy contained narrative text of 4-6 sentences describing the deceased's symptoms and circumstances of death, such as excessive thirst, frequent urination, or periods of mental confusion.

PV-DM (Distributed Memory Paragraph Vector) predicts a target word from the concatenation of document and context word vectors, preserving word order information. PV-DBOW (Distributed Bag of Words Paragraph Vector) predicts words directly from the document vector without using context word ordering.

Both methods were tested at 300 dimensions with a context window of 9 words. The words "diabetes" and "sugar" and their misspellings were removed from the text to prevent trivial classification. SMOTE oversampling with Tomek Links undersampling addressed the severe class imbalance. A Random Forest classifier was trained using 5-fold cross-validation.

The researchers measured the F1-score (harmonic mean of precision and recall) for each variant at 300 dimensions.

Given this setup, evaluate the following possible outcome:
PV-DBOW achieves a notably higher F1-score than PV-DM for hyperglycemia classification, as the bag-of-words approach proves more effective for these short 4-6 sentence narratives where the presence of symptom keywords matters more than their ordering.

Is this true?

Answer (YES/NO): YES